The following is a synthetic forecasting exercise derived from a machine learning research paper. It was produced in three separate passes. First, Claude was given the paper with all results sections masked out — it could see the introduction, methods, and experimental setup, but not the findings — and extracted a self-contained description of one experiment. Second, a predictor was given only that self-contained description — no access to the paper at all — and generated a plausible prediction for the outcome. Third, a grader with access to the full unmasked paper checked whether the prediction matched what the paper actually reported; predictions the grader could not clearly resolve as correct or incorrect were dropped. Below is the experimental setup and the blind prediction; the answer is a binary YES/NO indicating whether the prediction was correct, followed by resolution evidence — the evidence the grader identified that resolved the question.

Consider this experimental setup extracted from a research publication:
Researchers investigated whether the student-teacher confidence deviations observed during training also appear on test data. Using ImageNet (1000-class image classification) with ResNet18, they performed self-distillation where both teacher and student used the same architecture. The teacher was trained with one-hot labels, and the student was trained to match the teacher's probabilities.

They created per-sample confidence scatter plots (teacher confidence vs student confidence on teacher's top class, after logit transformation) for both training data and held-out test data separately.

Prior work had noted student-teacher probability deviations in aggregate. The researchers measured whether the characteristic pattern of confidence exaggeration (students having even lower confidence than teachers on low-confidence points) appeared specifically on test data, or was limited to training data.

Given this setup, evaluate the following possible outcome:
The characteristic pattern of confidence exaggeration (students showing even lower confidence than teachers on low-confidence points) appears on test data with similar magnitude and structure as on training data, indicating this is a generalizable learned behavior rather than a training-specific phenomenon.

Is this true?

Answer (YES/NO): YES